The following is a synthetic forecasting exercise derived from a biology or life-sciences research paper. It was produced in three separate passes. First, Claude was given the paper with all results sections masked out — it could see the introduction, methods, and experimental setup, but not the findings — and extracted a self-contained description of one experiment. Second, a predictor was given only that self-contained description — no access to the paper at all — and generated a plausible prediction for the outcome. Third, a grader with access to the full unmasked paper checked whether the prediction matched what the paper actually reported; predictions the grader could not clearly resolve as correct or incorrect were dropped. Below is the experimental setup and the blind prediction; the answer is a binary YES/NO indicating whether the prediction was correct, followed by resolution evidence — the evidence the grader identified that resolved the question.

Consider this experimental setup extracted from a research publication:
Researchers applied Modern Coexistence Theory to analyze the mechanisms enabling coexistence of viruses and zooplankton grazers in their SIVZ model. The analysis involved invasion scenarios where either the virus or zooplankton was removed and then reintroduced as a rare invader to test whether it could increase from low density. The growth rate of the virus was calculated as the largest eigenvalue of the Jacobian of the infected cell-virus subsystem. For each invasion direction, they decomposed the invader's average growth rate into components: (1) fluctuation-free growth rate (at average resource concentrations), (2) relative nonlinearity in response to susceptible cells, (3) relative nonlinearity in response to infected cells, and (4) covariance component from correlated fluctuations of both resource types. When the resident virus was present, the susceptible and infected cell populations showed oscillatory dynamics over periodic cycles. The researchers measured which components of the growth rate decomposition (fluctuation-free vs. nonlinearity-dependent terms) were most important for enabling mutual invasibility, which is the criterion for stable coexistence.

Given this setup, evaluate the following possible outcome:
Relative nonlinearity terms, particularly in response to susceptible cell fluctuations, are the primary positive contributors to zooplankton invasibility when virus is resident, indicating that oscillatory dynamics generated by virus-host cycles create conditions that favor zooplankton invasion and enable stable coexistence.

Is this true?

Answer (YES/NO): YES